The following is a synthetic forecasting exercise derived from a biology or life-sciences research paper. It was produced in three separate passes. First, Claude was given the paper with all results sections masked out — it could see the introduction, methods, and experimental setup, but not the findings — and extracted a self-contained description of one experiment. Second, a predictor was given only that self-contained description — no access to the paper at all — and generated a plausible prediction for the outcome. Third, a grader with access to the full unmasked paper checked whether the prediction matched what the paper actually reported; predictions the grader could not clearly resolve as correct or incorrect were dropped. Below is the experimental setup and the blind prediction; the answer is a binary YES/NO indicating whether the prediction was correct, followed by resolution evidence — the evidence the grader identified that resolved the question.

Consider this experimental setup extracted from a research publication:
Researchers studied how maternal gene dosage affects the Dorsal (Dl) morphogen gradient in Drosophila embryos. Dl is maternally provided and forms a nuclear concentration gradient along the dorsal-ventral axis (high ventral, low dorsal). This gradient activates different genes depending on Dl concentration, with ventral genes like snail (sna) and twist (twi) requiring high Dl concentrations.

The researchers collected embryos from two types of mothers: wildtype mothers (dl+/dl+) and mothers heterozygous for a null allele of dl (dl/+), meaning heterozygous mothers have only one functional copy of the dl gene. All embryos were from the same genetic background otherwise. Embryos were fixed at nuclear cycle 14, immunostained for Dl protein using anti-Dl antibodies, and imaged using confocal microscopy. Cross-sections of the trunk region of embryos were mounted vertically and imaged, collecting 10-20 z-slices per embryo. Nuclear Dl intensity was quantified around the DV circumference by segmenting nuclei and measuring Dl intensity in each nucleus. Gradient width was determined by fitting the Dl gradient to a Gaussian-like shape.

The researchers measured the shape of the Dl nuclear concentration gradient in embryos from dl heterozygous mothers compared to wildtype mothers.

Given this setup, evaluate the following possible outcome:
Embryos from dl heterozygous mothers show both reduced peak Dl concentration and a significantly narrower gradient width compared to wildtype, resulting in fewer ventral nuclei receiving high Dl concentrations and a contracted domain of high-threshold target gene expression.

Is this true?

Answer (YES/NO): NO